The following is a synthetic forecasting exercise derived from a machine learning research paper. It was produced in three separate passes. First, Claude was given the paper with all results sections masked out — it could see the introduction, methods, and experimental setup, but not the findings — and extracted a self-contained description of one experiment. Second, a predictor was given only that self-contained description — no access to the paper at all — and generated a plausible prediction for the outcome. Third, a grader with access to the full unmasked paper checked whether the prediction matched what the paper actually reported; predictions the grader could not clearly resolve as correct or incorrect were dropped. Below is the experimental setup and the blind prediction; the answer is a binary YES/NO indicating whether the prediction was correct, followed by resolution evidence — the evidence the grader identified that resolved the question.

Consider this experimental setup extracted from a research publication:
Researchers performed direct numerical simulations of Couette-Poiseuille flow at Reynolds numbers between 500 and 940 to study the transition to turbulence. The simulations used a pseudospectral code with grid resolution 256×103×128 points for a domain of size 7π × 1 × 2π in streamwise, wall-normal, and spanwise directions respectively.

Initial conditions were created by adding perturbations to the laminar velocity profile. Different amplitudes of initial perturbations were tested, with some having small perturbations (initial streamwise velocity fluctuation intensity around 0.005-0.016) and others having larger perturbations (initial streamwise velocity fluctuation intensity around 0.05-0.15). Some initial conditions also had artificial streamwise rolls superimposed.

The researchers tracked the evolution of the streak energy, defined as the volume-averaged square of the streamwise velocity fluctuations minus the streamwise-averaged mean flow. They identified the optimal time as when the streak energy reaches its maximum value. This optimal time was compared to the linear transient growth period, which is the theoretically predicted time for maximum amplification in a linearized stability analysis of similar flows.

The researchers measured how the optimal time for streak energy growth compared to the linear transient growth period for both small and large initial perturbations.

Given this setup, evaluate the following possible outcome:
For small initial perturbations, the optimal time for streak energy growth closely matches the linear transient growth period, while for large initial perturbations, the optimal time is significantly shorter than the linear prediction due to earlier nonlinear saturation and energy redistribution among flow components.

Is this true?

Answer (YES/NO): YES